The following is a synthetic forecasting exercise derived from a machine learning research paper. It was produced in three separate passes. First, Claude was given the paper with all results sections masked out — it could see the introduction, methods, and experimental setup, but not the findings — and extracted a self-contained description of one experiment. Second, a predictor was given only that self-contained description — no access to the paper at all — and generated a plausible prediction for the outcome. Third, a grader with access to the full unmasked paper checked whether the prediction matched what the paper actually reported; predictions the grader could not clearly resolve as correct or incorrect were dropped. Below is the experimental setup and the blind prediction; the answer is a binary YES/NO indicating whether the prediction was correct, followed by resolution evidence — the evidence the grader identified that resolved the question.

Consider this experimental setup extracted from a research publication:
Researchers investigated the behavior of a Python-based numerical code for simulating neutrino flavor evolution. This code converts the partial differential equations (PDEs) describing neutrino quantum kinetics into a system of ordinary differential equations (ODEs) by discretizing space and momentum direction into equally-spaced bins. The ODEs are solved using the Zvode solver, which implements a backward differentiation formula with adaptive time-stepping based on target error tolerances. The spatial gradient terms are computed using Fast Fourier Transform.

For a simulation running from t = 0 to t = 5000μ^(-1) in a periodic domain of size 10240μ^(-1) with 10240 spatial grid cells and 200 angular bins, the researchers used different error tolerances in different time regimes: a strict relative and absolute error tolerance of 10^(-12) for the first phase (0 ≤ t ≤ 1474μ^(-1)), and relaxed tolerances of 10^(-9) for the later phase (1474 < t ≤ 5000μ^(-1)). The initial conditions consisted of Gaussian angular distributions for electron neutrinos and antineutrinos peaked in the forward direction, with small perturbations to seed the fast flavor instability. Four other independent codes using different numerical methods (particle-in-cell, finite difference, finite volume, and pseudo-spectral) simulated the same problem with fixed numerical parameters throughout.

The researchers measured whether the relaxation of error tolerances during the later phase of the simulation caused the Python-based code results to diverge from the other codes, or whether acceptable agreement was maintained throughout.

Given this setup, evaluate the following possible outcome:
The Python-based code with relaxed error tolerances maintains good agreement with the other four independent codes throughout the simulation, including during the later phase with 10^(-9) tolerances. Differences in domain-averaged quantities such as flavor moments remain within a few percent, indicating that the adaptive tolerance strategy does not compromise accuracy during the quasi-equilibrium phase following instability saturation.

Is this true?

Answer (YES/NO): YES